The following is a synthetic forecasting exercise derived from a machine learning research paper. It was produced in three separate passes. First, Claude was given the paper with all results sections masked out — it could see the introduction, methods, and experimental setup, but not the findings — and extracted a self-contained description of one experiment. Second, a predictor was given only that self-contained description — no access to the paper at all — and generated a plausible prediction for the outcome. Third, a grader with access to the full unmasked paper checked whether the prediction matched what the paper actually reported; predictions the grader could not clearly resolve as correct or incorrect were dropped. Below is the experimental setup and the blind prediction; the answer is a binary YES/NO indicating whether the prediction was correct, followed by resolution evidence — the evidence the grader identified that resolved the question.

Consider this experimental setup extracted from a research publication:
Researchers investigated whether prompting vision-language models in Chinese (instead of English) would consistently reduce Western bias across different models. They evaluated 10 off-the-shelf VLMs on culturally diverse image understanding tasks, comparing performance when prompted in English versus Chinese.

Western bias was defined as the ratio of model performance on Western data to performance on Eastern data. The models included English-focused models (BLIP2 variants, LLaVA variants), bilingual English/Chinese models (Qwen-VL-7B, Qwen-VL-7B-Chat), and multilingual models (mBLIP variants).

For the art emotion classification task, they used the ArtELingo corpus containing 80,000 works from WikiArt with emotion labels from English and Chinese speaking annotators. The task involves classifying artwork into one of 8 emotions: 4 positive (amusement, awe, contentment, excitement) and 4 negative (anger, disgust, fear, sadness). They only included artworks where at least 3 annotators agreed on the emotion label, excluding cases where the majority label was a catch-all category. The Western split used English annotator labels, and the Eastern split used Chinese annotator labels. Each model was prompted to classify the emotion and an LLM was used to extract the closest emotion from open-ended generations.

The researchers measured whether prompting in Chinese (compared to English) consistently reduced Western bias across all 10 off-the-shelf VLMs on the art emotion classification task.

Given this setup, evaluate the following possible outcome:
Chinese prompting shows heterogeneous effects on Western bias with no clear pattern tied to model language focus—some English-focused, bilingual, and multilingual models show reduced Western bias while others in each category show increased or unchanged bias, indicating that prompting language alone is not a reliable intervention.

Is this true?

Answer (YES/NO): YES